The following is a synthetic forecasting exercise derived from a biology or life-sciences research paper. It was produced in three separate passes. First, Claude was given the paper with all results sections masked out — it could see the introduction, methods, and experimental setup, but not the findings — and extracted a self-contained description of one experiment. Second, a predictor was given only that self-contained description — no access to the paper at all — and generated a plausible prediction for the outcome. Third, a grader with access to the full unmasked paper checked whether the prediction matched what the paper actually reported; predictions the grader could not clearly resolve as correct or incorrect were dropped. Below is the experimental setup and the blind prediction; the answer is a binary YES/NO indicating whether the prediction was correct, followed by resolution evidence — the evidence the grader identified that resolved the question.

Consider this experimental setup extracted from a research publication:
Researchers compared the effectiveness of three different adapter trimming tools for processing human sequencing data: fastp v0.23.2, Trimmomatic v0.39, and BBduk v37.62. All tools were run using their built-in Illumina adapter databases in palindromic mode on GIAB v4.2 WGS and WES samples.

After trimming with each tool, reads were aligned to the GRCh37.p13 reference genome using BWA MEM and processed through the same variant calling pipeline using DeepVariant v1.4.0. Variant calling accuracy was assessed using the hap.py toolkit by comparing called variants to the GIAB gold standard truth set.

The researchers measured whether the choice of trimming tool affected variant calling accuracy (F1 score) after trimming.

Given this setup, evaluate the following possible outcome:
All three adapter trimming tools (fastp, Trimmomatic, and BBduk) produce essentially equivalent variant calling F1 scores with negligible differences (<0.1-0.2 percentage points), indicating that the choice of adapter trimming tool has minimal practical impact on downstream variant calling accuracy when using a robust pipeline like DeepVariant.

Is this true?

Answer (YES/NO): YES